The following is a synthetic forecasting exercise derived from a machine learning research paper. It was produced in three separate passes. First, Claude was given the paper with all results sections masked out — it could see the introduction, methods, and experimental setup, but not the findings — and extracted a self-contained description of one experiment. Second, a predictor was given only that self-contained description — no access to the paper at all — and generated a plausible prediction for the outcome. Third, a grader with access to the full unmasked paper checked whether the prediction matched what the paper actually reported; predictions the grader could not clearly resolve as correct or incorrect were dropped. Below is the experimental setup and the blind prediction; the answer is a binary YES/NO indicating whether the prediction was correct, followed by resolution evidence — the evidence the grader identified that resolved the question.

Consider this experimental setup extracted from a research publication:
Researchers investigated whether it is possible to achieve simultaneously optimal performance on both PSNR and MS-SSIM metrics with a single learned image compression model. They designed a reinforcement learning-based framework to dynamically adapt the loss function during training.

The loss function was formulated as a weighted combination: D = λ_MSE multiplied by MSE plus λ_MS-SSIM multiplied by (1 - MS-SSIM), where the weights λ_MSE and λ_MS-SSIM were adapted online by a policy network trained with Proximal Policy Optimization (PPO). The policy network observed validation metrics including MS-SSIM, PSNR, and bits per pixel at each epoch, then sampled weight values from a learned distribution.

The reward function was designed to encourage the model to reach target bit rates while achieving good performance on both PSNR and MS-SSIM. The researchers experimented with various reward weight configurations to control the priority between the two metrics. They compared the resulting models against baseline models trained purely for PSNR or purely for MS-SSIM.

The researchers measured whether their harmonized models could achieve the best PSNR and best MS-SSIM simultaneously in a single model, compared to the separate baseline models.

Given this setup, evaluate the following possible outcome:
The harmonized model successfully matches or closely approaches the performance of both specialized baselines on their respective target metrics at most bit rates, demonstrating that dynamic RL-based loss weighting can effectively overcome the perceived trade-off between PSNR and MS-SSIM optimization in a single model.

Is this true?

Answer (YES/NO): NO